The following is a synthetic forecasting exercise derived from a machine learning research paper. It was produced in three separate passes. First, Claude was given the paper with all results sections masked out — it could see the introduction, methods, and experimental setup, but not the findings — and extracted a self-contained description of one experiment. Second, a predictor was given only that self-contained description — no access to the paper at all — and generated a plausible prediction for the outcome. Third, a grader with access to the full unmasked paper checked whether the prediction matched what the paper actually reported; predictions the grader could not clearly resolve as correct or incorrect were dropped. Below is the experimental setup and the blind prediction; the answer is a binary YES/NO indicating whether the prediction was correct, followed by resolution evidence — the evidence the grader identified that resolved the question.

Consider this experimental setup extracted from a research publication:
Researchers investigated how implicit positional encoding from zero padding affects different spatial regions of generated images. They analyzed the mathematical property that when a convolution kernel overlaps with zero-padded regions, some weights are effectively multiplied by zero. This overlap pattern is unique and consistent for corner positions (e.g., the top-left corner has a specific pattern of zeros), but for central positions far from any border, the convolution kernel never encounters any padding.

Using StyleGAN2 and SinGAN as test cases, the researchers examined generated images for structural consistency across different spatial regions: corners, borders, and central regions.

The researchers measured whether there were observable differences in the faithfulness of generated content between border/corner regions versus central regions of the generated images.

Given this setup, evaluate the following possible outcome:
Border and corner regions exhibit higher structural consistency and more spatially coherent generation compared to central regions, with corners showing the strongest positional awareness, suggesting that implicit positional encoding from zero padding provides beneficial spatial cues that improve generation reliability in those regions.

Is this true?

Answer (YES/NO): NO